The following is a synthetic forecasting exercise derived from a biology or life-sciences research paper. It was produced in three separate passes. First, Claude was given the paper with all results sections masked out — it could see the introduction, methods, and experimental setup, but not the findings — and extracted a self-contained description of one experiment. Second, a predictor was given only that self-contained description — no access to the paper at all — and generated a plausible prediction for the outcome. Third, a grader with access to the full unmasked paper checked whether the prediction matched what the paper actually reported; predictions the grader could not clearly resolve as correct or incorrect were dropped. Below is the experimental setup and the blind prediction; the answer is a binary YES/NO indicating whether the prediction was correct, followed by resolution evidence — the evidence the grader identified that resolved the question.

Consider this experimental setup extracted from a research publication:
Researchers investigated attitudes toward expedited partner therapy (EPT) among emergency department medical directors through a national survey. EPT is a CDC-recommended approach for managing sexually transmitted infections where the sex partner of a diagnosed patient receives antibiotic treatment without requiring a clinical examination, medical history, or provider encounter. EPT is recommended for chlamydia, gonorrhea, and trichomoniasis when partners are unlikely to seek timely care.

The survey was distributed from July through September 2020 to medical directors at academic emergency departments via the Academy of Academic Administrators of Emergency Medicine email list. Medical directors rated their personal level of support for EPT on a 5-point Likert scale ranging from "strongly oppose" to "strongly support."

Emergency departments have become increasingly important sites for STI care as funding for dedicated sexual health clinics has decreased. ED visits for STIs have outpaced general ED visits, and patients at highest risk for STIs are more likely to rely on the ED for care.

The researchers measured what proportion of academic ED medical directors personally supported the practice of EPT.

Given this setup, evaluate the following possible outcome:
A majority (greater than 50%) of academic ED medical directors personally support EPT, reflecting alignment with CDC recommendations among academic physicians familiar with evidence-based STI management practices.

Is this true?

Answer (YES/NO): YES